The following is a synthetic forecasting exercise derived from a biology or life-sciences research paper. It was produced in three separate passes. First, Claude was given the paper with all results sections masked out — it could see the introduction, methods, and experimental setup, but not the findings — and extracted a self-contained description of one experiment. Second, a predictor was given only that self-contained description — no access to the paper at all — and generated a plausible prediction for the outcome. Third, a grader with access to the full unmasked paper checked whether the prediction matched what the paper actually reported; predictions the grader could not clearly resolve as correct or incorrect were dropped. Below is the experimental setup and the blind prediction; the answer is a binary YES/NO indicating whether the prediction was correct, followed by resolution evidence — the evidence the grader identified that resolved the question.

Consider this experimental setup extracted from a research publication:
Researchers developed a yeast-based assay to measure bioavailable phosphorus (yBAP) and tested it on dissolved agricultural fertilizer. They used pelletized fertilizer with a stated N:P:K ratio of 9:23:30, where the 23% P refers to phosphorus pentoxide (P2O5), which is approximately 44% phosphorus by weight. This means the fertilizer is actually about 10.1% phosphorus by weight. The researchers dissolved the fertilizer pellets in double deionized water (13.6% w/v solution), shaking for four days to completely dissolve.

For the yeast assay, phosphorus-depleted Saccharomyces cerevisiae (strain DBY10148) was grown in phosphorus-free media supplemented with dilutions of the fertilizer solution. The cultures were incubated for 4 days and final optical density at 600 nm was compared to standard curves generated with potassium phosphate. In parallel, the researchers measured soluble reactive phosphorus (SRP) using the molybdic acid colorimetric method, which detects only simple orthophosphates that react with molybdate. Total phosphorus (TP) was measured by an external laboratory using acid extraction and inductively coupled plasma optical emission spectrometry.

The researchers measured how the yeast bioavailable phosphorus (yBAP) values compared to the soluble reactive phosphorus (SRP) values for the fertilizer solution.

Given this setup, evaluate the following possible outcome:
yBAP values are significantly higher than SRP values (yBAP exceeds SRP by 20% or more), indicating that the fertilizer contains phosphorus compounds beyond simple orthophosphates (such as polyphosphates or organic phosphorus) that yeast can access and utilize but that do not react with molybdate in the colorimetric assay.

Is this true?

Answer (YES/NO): NO